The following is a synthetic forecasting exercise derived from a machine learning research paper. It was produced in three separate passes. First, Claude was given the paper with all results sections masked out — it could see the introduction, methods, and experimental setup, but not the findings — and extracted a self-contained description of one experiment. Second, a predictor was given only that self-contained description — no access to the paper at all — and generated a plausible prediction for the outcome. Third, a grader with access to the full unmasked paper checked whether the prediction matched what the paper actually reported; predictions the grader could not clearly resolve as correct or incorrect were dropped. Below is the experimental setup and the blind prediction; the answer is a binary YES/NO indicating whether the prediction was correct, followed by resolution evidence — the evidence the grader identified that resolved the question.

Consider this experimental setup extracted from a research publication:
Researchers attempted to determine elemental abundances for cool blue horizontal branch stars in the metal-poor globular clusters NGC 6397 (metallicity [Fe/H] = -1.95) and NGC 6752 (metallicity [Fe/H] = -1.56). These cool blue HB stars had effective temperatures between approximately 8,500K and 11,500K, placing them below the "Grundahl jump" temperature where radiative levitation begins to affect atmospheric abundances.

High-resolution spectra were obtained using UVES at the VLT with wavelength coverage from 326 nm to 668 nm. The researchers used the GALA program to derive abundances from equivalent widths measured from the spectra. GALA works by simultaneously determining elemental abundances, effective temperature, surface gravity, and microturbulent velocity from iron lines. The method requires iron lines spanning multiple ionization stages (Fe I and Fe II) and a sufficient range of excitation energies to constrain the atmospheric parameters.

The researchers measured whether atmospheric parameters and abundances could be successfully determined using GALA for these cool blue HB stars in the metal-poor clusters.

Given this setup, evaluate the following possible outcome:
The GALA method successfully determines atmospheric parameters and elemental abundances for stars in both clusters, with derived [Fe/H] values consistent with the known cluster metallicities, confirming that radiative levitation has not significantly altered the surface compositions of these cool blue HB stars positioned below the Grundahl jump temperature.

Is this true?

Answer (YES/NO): NO